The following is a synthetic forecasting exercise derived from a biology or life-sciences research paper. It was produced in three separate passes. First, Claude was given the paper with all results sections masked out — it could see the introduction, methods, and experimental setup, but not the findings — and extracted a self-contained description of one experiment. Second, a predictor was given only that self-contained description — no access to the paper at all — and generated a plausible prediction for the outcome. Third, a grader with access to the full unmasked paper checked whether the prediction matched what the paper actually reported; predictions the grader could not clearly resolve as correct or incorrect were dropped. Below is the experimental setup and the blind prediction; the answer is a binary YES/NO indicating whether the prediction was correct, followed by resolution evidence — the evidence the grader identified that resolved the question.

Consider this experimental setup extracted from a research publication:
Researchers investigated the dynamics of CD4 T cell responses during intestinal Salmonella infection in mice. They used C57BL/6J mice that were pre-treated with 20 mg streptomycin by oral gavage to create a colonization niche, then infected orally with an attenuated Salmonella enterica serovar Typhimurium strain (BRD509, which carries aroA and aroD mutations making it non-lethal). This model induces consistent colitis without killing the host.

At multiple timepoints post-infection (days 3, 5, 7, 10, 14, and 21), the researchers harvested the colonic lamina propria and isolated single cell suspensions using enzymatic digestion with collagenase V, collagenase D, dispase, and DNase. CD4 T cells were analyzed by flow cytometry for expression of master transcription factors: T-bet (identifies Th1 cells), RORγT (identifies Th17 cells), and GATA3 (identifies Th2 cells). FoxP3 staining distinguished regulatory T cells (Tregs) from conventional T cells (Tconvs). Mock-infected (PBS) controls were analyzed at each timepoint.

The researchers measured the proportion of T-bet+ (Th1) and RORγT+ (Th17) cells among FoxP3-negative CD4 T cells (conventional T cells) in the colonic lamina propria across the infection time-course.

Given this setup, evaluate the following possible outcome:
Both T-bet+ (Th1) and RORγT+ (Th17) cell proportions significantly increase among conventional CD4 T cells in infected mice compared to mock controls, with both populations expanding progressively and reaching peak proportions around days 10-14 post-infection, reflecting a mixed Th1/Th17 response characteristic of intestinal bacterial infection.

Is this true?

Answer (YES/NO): NO